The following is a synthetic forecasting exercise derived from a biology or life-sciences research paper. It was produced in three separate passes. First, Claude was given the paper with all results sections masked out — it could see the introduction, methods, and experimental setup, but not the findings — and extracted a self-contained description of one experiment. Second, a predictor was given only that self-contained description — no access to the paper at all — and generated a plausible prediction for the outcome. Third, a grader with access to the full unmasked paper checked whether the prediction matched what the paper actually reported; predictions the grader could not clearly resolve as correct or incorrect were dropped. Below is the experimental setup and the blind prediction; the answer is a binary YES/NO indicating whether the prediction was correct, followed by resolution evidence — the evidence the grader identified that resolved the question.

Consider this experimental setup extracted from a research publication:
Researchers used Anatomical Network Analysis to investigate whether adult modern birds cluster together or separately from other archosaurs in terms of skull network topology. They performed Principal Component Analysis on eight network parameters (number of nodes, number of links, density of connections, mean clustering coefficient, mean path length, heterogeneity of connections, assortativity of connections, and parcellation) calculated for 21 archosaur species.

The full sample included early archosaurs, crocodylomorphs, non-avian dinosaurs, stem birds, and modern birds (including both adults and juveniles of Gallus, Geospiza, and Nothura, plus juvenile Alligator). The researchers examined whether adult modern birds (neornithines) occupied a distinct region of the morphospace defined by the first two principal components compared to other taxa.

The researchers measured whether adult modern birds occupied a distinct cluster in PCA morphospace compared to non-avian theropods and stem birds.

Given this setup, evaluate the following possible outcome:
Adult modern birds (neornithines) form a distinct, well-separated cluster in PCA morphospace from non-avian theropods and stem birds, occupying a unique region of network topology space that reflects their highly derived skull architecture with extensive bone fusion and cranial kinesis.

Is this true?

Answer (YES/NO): NO